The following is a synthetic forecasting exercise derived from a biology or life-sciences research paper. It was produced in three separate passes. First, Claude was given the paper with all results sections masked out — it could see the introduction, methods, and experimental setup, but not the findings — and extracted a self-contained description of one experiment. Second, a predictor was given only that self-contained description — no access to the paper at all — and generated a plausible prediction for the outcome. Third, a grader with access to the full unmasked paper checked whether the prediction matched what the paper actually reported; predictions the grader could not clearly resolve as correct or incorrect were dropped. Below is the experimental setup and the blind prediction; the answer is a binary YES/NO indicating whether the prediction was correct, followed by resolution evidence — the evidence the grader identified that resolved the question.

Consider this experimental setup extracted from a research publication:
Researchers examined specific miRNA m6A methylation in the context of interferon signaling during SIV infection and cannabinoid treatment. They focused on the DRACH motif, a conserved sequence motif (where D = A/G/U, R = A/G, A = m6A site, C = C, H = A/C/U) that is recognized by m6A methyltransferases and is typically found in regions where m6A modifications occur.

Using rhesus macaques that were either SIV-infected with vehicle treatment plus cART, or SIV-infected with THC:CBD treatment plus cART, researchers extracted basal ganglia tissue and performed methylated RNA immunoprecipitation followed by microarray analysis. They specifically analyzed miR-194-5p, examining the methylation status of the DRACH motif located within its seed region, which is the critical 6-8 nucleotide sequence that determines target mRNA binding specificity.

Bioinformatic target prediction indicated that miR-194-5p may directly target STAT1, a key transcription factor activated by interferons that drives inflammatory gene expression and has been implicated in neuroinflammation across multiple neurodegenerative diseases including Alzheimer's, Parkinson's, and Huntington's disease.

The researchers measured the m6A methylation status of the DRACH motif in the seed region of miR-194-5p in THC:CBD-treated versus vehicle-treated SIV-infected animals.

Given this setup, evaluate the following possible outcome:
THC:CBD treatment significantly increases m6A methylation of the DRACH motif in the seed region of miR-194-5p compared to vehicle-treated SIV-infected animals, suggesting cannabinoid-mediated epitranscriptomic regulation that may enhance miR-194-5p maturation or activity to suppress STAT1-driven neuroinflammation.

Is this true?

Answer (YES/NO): NO